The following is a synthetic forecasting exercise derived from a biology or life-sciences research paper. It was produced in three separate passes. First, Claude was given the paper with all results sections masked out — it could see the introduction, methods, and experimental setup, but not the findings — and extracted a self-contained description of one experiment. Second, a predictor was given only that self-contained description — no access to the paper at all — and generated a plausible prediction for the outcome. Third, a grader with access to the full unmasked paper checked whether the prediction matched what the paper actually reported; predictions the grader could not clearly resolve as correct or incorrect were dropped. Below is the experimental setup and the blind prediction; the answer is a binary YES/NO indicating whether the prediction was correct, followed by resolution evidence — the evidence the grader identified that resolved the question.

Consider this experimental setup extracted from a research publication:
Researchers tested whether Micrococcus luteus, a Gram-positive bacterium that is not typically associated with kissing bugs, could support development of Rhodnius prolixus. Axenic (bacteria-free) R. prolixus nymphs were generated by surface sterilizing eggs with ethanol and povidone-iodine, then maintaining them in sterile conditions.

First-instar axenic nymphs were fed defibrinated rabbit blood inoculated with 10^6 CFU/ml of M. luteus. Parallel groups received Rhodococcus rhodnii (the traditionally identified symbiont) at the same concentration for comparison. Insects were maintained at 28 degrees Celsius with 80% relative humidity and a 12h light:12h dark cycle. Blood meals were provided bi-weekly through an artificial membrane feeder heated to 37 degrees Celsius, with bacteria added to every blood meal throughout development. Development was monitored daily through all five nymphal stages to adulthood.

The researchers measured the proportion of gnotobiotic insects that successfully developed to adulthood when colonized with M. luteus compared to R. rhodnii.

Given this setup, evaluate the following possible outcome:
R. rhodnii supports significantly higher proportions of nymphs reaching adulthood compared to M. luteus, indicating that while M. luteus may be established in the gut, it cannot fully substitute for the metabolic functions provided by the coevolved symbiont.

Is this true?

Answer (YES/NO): NO